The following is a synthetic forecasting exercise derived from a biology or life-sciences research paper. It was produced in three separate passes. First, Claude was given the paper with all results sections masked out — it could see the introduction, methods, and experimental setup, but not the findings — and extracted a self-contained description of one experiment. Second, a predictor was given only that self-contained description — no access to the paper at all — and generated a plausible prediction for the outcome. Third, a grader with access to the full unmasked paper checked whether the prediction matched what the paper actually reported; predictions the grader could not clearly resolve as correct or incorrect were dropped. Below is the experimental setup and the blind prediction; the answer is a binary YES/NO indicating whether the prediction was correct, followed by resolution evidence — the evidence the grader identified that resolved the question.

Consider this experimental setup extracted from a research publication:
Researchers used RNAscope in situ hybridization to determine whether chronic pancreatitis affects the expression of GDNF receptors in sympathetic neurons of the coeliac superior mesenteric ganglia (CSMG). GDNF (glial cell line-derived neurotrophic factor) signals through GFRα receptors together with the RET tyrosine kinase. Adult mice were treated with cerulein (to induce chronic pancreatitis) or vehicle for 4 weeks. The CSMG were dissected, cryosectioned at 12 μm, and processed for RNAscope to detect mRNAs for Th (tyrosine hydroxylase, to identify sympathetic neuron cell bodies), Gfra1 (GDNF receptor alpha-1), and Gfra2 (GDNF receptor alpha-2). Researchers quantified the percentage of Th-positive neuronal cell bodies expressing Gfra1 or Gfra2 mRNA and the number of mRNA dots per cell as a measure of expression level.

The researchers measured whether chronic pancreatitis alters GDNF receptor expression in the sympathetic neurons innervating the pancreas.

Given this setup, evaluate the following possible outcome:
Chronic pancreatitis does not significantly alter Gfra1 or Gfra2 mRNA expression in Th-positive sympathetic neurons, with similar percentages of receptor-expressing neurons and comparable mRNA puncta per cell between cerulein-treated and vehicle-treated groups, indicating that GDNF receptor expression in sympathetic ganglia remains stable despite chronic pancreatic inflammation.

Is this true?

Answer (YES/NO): NO